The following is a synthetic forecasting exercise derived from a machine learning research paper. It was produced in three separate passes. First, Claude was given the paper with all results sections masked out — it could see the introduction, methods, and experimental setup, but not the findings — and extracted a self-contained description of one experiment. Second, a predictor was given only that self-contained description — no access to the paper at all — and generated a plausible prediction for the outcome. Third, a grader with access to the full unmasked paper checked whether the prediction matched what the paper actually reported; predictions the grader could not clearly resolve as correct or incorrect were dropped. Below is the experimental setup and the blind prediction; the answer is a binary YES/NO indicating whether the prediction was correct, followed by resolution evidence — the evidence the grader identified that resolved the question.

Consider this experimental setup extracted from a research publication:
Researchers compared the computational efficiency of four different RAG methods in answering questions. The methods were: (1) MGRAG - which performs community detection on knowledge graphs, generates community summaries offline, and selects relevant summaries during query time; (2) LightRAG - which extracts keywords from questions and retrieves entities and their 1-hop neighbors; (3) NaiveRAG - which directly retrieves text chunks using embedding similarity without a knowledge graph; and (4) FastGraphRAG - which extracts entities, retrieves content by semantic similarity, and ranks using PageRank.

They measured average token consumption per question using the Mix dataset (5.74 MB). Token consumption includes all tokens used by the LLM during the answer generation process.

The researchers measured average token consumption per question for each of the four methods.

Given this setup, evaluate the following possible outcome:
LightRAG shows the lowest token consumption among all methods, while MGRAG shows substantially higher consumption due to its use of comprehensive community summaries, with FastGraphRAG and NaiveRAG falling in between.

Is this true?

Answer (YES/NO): NO